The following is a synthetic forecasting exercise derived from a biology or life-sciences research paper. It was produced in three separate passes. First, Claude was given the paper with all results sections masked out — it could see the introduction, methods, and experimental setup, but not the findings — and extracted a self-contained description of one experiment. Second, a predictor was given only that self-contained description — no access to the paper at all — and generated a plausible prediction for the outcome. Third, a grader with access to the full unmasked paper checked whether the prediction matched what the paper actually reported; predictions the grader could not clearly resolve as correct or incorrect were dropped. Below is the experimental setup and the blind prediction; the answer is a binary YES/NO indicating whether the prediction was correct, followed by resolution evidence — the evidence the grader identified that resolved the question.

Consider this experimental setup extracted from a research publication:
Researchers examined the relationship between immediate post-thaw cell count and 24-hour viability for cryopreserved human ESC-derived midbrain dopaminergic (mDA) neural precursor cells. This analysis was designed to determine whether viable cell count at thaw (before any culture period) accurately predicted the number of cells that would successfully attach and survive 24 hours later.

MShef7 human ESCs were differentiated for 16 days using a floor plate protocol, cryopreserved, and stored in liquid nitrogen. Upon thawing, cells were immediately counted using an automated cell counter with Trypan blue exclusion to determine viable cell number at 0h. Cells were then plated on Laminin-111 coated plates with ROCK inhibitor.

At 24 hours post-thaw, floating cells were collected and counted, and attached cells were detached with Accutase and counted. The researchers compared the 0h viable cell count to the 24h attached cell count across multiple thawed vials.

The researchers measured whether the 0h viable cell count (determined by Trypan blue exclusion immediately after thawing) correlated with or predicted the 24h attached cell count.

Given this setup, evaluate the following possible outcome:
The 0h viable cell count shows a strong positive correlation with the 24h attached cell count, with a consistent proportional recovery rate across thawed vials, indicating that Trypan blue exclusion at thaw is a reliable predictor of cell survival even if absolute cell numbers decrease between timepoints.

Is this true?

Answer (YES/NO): NO